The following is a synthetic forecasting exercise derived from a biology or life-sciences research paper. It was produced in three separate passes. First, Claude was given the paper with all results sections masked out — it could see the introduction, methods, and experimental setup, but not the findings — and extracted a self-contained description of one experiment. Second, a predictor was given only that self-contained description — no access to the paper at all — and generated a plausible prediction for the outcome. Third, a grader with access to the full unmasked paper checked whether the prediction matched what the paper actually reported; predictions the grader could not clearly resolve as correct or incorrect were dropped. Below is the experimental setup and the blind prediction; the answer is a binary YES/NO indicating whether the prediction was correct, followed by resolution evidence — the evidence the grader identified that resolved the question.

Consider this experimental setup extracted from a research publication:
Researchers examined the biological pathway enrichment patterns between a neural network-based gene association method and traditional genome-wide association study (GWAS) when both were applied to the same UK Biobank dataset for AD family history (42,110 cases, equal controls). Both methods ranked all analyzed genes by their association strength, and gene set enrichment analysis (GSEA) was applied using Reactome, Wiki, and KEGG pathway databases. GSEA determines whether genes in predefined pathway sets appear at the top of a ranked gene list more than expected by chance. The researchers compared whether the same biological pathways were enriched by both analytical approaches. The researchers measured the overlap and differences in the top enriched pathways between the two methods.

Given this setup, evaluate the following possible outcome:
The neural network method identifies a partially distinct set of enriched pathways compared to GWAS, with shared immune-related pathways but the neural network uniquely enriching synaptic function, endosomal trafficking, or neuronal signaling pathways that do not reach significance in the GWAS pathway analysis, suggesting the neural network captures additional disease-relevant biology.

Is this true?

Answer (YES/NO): NO